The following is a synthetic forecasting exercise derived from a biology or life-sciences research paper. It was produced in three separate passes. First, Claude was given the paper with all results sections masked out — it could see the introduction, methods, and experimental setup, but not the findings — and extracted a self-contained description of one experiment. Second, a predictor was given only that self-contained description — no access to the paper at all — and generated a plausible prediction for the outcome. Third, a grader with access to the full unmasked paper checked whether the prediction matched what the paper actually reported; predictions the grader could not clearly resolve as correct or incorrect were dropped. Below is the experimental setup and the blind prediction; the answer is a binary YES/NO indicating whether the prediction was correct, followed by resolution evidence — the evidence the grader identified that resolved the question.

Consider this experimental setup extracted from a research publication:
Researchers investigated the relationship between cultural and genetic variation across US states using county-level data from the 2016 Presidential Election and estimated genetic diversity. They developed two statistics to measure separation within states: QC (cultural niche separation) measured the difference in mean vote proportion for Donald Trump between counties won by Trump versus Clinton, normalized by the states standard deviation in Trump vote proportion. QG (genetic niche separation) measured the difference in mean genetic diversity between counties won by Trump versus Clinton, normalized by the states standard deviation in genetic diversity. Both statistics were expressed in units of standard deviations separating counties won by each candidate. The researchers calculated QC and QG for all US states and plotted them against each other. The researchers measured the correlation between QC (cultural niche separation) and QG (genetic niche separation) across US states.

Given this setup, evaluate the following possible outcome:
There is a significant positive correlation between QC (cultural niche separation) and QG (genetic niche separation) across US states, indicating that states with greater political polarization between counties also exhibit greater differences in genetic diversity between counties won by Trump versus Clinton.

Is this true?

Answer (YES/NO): YES